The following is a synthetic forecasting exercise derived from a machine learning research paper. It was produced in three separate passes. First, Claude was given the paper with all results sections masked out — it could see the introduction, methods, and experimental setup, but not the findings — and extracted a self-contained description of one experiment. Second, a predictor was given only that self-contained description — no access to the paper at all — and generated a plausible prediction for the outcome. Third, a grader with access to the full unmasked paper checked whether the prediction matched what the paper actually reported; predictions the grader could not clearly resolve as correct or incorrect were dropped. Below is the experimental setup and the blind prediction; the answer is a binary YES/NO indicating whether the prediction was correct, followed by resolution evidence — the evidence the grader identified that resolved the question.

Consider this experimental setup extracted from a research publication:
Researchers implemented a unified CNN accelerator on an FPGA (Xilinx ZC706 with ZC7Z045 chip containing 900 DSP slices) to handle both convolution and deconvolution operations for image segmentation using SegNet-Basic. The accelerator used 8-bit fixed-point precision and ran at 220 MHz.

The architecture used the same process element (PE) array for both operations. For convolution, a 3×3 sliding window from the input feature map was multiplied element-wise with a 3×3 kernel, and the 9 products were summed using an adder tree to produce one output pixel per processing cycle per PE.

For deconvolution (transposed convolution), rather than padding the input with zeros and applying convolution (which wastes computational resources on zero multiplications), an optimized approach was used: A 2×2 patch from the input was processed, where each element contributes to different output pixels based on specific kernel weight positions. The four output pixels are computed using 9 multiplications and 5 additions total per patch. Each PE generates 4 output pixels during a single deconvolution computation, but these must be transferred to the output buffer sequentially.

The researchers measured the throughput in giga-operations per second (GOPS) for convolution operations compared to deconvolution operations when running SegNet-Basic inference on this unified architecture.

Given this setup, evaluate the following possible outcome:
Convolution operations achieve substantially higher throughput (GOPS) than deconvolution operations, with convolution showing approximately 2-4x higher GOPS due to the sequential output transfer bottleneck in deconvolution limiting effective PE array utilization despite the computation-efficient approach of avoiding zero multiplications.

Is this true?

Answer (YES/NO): NO